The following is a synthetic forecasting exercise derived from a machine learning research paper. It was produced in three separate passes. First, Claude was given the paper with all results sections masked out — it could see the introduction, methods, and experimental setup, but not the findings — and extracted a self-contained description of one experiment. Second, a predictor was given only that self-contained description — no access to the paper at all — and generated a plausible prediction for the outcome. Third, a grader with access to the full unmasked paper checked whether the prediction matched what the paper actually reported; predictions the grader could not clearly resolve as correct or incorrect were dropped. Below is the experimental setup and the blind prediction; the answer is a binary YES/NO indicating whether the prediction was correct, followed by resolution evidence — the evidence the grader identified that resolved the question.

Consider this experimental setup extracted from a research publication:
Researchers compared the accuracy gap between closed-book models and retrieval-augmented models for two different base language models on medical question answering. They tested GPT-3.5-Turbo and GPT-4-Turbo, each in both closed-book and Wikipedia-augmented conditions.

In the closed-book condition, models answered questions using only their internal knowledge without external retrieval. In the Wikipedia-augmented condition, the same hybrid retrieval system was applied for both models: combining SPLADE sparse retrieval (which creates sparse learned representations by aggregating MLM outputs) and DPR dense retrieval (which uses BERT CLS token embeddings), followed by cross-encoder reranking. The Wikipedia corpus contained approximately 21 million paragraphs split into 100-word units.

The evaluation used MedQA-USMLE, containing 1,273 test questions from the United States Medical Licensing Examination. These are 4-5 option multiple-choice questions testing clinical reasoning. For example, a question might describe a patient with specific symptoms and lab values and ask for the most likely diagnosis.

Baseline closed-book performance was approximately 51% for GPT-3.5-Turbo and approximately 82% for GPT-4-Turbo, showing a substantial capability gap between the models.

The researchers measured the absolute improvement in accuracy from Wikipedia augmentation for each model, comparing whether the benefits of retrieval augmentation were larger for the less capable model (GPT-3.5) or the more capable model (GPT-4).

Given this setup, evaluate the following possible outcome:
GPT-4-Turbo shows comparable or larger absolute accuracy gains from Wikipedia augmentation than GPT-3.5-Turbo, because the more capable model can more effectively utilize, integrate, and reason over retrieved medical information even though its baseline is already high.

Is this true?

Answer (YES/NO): NO